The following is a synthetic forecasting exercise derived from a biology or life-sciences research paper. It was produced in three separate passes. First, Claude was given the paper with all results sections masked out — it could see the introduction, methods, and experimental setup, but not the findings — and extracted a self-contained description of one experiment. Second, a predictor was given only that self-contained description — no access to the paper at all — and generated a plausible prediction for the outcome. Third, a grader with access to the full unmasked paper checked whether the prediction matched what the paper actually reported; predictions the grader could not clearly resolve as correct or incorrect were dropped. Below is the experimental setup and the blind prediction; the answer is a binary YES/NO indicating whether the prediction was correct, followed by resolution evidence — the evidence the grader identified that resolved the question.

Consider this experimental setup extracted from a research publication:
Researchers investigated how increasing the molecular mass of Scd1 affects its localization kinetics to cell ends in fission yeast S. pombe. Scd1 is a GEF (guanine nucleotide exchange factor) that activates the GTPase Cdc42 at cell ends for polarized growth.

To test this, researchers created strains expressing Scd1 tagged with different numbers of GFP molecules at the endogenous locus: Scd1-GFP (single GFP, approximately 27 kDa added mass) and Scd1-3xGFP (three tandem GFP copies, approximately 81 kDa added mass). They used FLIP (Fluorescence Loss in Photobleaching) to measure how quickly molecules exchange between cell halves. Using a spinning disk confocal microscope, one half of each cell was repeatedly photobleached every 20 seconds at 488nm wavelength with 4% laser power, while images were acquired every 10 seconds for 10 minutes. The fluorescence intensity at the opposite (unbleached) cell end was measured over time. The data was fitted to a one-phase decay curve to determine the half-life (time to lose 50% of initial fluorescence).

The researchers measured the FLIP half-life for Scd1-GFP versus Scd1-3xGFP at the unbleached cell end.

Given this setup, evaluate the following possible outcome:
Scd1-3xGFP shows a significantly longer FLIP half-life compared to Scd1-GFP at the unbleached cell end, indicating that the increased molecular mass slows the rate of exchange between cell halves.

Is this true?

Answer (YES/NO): YES